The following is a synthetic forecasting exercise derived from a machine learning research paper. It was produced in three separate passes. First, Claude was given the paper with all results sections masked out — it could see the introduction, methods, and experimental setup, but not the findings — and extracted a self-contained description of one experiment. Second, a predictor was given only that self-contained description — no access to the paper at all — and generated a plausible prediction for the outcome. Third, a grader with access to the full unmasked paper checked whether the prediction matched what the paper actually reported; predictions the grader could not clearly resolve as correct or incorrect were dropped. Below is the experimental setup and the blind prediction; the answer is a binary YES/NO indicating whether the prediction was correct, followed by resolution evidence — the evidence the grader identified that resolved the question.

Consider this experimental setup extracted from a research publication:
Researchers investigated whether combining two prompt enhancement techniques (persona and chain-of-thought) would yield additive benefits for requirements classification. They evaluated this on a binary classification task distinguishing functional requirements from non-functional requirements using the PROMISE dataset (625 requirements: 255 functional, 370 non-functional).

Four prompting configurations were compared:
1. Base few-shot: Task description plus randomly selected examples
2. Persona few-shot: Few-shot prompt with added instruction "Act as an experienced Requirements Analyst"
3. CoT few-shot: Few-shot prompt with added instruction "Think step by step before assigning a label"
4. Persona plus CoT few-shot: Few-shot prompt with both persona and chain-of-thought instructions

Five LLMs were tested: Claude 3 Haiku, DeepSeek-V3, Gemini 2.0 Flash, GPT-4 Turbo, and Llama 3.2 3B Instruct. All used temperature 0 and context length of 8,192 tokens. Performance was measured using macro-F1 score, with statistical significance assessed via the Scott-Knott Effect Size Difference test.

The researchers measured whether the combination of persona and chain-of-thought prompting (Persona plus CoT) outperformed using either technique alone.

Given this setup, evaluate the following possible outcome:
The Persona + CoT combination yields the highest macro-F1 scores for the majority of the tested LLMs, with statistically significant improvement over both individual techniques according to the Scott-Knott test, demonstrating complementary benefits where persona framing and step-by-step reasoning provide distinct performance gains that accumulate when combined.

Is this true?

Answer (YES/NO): NO